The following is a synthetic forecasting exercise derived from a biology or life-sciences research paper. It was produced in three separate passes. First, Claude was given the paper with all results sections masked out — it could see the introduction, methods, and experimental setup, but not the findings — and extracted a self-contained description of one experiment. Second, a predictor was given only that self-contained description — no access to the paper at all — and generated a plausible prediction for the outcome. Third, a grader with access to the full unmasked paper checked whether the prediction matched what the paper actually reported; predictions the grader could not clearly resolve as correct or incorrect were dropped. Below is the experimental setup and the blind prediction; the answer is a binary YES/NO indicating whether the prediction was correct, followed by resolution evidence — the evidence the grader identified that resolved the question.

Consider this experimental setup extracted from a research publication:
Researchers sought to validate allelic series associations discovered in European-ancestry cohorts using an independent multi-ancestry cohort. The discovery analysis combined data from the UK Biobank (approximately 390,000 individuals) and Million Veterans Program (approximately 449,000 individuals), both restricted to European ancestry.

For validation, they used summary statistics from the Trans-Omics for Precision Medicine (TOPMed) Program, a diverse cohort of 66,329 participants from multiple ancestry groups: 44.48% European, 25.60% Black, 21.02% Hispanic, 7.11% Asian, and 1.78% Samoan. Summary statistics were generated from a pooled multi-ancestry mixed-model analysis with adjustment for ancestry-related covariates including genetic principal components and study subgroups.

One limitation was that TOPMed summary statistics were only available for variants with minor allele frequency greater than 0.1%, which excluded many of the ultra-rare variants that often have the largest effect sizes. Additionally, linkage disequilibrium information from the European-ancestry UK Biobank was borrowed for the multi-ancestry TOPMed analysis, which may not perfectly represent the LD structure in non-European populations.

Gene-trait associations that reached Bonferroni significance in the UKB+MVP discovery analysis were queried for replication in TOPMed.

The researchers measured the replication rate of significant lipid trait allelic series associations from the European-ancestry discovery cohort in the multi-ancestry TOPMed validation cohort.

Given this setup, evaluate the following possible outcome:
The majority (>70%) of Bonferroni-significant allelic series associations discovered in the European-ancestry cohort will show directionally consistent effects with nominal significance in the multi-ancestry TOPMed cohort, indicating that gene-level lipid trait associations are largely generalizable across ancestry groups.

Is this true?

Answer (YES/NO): NO